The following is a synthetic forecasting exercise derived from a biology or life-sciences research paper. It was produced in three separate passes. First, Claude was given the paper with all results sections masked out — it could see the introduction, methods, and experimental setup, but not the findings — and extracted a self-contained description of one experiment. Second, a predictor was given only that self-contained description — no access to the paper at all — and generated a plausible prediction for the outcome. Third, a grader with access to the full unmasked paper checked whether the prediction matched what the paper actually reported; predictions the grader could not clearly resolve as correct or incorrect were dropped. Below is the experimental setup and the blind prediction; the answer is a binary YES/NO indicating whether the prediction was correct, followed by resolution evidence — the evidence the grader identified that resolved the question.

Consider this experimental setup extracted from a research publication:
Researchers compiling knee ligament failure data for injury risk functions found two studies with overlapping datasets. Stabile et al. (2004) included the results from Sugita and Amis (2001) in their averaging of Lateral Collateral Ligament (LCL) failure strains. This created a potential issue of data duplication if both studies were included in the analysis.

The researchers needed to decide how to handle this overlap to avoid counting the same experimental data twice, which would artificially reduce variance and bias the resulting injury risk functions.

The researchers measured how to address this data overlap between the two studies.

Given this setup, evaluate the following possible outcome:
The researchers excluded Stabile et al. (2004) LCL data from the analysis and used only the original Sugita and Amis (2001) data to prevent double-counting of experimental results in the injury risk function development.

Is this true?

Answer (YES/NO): NO